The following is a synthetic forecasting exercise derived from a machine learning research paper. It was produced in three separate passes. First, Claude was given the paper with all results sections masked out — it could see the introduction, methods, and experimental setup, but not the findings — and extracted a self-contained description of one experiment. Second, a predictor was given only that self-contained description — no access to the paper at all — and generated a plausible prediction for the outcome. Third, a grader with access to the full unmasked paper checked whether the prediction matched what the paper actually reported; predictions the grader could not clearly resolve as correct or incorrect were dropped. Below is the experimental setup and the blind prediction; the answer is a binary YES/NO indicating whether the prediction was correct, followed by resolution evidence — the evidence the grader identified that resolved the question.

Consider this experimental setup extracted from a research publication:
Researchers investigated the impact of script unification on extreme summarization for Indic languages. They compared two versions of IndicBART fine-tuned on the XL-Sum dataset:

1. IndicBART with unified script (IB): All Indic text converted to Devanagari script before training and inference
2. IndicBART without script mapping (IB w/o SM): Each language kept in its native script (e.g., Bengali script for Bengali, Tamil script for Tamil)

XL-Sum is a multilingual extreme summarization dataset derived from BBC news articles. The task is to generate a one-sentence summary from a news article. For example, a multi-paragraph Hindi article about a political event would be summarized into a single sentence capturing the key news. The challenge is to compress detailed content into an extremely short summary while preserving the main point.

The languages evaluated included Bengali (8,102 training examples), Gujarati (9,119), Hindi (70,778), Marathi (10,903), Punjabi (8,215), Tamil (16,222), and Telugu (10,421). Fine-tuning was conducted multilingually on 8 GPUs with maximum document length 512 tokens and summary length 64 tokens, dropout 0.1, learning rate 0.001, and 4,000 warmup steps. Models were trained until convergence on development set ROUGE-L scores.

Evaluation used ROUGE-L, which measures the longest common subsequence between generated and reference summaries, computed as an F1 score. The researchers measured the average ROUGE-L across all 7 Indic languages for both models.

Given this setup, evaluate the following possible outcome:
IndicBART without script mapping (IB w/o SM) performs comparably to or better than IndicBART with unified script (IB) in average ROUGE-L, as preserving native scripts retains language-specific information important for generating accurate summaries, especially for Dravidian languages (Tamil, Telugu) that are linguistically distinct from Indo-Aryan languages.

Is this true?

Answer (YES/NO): NO